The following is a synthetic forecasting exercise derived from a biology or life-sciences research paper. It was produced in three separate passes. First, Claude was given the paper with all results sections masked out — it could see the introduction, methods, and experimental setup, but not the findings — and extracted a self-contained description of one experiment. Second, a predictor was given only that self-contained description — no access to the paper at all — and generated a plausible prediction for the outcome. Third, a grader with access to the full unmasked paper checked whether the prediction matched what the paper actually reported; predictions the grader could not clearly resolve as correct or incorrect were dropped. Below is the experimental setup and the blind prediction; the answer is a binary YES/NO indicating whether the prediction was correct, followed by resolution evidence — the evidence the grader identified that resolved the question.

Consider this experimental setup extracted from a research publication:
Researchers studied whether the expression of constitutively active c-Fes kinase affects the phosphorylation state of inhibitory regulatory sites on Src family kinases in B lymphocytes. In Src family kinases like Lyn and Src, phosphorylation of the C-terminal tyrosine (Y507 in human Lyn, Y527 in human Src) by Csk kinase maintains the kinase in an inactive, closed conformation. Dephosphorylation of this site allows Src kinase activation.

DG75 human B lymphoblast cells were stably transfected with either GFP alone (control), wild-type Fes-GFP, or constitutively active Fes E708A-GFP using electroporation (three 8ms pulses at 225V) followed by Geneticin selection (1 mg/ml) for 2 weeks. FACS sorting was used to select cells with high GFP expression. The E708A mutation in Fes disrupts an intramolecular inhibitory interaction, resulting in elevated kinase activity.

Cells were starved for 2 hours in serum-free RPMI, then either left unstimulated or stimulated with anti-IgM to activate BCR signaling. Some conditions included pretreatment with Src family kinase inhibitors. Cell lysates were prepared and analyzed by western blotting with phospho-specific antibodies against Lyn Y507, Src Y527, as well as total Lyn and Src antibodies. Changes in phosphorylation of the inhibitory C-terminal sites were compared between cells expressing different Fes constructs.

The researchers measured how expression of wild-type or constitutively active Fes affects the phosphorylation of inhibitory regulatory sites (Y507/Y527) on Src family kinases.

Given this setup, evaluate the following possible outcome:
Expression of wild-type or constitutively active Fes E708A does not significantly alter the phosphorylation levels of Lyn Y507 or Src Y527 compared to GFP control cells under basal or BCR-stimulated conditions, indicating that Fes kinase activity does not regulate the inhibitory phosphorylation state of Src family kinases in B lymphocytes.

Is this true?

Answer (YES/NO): NO